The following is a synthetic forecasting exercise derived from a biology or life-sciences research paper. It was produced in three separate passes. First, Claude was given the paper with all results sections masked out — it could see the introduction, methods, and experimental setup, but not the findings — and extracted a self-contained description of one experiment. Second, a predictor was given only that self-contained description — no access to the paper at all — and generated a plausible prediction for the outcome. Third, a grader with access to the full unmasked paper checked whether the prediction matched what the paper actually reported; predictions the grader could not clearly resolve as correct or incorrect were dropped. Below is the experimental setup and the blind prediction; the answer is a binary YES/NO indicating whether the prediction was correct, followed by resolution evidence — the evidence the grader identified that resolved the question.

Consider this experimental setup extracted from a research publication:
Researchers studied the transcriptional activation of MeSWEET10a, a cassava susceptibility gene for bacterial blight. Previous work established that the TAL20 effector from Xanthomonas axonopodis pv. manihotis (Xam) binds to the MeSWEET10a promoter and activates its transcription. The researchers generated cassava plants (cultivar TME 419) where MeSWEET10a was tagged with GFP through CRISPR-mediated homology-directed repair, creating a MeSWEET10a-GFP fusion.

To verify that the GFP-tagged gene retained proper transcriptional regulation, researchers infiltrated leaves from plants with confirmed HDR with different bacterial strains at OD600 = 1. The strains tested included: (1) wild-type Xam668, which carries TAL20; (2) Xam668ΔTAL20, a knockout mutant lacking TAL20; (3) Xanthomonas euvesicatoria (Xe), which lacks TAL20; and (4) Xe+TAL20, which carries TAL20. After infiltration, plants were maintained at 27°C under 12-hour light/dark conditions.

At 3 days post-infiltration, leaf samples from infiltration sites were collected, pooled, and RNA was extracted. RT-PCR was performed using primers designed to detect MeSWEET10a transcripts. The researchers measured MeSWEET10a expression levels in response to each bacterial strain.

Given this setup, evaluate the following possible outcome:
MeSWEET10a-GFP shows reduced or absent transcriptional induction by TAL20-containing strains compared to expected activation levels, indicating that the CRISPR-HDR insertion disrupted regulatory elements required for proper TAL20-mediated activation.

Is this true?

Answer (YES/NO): NO